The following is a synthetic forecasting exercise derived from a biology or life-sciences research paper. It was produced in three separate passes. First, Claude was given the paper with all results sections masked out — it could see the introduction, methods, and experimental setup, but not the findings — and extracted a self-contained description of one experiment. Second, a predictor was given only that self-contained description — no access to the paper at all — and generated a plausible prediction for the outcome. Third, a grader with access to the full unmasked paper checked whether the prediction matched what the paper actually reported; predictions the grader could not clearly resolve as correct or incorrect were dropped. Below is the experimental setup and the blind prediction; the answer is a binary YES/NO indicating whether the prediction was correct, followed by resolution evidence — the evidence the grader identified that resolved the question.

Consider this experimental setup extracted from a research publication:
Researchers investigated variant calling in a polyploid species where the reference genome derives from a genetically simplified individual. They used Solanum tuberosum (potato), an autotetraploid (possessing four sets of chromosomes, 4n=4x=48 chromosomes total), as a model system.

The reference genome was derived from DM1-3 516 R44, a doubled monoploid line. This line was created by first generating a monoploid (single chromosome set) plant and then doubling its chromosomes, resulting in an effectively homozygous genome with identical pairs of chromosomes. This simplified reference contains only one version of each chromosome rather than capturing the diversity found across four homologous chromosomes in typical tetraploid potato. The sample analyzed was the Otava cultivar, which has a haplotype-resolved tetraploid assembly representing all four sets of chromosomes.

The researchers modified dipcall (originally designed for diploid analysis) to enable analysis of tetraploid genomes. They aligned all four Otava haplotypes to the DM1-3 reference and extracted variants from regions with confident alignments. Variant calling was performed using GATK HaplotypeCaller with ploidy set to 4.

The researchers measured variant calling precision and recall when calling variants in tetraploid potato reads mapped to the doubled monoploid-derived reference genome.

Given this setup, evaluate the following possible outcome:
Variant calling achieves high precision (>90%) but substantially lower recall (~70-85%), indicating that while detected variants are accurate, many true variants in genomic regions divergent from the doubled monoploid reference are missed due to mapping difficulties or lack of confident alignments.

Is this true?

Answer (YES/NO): NO